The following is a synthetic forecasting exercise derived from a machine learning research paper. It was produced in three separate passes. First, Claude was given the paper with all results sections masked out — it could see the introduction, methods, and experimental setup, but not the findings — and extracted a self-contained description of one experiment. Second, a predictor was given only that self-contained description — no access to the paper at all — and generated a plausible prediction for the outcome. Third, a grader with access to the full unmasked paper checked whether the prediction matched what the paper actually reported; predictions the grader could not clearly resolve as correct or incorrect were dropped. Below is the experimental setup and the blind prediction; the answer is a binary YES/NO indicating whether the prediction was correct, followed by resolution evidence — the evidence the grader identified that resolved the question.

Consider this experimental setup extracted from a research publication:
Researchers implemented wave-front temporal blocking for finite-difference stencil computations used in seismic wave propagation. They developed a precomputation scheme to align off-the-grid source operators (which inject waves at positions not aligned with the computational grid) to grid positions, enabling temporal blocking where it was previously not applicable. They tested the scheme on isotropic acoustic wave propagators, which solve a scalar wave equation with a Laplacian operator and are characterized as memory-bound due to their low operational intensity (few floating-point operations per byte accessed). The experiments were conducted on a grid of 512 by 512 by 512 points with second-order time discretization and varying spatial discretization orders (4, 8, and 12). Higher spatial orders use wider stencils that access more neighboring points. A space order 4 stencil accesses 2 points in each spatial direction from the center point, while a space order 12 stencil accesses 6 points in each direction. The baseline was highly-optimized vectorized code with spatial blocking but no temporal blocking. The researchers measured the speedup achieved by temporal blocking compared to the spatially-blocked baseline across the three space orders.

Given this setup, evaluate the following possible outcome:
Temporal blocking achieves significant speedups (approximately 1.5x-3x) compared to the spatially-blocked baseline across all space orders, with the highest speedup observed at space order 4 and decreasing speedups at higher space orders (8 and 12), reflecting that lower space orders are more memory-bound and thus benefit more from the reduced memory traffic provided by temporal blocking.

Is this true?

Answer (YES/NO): NO